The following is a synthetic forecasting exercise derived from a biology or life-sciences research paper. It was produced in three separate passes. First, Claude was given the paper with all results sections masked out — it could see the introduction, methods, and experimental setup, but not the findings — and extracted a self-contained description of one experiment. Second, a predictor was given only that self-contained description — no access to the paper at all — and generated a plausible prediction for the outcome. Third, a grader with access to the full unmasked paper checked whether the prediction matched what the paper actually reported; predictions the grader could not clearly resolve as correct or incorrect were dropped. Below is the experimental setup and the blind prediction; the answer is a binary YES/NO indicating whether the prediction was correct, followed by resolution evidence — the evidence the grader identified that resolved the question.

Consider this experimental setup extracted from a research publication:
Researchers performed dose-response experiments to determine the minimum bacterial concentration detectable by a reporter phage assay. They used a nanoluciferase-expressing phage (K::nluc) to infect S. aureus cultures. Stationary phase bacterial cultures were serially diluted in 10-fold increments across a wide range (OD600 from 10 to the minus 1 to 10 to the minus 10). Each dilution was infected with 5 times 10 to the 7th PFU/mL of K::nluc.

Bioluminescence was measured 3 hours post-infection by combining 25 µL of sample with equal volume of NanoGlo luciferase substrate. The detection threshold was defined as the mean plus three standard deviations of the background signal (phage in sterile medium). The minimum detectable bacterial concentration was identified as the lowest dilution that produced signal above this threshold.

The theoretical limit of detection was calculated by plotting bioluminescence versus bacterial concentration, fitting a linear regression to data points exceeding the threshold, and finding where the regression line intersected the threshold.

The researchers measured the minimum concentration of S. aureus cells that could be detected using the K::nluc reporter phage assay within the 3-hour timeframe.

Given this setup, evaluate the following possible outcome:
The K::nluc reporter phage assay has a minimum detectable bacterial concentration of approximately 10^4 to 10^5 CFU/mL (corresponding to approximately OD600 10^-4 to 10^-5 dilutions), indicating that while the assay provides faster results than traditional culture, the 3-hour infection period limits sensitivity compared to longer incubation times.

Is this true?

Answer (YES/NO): NO